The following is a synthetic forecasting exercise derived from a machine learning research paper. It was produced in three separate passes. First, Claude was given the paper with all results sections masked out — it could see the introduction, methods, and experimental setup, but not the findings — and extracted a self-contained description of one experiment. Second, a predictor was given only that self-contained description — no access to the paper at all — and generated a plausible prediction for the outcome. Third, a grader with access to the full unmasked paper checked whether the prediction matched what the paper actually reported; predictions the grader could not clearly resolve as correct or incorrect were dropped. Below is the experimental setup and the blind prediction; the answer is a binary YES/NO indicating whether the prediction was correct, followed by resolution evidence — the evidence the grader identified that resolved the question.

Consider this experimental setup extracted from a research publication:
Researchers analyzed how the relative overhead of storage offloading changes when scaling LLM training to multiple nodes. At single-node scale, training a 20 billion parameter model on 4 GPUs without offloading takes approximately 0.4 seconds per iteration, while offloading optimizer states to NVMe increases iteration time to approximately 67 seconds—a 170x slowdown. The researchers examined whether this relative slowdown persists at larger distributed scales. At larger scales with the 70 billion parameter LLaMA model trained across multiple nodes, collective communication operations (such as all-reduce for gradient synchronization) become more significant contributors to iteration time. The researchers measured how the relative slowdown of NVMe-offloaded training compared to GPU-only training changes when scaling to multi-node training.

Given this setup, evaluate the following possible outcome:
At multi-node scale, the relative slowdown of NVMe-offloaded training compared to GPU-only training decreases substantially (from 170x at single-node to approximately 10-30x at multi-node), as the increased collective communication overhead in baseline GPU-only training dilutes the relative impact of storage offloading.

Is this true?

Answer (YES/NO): YES